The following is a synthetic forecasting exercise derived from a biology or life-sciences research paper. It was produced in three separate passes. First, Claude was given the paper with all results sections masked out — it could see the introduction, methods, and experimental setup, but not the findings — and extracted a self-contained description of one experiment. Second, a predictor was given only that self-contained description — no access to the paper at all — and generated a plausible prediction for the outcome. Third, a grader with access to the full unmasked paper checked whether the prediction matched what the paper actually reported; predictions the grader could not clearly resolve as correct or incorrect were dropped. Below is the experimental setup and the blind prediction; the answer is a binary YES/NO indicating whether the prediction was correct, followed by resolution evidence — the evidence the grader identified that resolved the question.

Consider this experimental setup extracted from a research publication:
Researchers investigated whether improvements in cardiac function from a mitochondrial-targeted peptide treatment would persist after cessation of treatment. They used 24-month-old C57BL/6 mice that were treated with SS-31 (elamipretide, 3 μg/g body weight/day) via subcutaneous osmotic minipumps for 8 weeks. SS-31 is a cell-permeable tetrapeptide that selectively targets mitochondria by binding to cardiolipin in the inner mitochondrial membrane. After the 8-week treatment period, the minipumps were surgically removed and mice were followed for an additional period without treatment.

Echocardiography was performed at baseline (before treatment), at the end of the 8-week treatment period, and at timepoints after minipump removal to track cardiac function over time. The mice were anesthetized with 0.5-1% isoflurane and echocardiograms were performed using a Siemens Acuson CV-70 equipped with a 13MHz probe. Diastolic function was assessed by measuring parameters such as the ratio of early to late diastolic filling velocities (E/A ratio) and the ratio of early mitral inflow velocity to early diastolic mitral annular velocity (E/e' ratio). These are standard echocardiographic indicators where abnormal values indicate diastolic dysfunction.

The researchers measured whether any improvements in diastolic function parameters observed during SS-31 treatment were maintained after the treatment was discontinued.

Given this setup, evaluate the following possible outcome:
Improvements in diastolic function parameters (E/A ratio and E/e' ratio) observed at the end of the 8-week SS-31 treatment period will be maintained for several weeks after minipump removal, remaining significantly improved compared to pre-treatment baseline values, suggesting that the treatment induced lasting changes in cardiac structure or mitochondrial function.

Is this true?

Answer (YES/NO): NO